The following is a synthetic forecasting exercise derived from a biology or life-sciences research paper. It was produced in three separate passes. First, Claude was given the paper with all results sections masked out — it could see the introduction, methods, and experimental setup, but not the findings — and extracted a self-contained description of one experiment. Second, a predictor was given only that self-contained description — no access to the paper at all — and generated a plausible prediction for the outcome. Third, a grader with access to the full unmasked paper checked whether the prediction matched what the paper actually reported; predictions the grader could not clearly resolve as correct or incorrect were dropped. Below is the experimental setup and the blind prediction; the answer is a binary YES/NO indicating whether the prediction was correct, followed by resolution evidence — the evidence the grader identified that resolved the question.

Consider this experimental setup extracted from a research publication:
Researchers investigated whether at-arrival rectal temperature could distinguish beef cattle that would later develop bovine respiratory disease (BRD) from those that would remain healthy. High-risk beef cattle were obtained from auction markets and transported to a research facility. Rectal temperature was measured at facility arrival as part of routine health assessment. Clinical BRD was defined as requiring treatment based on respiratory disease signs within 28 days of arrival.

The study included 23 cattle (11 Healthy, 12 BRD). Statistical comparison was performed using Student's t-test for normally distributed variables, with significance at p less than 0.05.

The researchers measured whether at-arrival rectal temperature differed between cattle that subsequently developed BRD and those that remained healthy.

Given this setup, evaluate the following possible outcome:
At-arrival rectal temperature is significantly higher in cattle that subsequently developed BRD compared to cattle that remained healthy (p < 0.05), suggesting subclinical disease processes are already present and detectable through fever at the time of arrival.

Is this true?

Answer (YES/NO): NO